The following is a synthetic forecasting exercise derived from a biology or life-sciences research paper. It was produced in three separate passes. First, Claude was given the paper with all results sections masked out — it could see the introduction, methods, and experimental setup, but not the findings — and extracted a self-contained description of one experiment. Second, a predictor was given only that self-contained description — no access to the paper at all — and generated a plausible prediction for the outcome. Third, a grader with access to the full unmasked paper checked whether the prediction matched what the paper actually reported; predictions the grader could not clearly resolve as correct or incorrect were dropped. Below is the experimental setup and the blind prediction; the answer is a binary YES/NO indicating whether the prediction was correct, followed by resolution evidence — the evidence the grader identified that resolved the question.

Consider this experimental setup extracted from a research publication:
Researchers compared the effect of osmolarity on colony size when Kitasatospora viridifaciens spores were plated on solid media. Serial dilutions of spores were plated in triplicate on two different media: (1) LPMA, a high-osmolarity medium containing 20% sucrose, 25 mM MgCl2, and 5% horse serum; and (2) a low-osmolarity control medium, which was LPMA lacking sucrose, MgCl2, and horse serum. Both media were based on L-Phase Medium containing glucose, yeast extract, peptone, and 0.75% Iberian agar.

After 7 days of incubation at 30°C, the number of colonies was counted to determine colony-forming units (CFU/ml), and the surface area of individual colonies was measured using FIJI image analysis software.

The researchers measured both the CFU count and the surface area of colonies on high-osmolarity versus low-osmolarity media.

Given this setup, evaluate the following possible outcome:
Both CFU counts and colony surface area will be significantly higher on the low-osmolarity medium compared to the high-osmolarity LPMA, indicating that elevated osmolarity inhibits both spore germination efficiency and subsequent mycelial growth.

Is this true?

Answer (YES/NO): YES